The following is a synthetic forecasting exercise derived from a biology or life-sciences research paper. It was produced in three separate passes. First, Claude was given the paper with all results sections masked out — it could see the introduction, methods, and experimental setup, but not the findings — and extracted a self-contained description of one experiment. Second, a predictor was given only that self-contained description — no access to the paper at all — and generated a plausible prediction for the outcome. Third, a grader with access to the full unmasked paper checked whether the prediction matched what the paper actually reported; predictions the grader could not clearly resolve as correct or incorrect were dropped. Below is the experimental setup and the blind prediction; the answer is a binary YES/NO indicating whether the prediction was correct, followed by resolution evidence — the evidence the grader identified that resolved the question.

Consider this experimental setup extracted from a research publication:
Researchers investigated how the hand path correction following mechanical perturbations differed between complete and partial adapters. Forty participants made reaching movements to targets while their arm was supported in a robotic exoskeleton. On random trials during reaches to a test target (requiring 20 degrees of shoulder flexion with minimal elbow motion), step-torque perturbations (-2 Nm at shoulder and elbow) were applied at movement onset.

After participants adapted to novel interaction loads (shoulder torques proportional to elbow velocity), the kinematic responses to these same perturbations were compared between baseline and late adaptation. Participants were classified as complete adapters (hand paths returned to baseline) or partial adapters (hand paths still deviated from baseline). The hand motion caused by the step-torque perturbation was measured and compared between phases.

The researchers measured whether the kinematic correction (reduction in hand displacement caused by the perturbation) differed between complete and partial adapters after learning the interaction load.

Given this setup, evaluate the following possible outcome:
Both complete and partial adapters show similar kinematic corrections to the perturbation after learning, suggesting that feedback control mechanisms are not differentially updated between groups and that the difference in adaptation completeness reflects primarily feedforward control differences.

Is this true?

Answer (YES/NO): NO